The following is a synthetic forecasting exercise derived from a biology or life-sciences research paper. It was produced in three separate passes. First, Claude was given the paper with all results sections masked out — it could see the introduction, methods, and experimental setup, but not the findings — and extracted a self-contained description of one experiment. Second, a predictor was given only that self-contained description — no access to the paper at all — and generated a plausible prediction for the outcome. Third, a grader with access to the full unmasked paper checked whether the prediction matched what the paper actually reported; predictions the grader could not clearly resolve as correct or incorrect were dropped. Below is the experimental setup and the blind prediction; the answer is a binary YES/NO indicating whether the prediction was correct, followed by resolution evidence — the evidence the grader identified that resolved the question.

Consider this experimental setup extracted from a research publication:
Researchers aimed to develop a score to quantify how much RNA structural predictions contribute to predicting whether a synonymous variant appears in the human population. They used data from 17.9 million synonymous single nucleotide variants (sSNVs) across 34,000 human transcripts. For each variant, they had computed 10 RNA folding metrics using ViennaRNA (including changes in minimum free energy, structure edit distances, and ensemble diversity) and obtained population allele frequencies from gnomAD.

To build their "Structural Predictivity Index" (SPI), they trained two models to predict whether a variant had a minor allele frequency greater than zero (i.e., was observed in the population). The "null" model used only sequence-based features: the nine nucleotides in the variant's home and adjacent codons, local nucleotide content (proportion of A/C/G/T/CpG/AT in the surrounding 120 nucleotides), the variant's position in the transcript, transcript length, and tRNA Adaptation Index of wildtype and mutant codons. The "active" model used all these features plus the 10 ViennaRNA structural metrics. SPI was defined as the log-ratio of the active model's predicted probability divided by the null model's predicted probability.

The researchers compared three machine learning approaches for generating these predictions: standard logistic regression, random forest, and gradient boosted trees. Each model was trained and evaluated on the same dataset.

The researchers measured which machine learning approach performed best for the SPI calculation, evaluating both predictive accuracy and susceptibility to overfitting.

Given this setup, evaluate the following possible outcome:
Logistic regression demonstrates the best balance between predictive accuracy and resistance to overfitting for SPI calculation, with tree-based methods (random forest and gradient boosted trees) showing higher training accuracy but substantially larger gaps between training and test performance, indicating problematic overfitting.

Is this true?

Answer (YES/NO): NO